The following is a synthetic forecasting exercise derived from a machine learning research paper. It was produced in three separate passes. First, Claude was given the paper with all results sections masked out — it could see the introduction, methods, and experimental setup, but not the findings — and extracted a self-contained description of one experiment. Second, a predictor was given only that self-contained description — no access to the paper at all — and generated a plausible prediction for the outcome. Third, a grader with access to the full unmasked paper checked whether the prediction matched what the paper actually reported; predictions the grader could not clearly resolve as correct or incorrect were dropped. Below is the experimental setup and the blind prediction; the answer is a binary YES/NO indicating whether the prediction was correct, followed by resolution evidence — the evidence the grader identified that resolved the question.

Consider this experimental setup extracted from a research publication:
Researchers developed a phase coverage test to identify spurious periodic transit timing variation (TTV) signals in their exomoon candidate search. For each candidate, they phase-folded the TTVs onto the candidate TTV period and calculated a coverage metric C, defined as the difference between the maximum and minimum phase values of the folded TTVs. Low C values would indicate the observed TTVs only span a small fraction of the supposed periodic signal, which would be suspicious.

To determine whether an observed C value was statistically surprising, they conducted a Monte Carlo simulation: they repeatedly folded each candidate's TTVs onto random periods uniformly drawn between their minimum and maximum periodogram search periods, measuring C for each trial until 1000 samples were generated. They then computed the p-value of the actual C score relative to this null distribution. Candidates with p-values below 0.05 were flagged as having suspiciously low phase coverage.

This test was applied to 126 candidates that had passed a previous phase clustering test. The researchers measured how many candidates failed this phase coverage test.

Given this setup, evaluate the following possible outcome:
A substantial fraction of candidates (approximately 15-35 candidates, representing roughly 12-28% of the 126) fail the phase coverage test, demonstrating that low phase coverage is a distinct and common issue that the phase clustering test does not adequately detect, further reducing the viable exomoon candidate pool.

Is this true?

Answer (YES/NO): NO